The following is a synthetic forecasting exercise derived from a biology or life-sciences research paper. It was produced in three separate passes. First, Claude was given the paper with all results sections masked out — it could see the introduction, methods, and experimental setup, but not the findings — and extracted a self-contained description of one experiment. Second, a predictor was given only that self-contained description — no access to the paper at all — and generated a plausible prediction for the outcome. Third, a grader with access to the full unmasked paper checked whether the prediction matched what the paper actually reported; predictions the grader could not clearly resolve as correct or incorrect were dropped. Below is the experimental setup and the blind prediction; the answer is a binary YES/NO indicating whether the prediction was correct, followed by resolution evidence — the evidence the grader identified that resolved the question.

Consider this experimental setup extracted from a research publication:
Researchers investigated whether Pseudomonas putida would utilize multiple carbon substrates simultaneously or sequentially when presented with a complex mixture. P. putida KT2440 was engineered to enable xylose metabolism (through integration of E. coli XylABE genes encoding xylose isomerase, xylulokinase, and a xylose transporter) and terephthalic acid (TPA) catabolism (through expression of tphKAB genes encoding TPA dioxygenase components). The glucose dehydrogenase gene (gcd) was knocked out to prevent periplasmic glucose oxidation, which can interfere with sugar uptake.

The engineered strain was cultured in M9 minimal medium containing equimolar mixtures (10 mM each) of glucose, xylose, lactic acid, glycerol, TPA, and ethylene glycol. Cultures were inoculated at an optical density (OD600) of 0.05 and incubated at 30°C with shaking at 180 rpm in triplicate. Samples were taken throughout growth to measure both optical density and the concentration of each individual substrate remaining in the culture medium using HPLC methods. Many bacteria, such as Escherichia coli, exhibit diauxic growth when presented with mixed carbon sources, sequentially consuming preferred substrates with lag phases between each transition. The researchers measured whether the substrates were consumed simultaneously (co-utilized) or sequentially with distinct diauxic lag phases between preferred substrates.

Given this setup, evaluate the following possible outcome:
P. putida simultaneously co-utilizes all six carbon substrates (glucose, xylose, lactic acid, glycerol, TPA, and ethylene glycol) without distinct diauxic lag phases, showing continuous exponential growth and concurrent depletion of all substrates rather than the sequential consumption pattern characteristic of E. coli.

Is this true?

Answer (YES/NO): NO